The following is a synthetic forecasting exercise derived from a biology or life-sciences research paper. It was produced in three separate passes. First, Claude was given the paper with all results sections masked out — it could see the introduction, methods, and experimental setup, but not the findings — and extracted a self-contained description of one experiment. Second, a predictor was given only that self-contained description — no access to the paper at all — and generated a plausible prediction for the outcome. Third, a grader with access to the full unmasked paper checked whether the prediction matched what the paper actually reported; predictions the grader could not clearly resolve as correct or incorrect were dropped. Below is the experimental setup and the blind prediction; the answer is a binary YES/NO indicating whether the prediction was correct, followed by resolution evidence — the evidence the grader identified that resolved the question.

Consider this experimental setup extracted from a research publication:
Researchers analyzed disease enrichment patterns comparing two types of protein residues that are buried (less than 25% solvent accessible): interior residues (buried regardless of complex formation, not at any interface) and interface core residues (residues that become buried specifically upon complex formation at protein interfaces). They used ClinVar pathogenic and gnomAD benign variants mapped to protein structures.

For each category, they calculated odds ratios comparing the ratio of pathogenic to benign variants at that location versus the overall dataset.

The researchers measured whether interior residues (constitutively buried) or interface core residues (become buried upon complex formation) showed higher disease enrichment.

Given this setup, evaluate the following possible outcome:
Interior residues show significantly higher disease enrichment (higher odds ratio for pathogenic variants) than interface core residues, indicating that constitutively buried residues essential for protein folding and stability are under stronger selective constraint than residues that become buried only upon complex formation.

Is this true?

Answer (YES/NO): NO